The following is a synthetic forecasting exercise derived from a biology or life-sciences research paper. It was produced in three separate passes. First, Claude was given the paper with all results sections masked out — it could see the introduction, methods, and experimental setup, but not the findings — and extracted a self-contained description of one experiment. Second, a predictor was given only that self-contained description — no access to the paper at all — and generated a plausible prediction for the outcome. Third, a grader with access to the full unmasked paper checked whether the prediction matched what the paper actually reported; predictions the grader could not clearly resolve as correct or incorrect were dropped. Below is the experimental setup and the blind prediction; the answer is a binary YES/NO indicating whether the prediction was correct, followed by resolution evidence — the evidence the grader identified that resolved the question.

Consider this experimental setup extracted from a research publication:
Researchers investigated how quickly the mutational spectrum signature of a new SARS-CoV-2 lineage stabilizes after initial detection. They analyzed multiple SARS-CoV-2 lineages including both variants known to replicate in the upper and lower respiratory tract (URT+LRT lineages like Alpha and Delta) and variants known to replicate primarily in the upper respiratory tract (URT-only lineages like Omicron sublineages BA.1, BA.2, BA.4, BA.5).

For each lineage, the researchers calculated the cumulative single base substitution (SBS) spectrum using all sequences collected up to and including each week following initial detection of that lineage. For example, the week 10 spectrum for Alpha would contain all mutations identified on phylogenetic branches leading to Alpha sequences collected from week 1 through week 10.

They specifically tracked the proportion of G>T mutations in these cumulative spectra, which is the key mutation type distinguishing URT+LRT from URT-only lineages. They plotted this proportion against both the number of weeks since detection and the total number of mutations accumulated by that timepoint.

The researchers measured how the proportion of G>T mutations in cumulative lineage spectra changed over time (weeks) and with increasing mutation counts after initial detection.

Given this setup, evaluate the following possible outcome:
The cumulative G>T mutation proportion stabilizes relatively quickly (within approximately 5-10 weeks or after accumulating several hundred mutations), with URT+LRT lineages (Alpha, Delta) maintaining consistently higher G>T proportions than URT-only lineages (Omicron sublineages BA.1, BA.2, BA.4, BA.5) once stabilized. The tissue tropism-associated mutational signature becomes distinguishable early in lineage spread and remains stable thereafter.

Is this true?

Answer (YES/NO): NO